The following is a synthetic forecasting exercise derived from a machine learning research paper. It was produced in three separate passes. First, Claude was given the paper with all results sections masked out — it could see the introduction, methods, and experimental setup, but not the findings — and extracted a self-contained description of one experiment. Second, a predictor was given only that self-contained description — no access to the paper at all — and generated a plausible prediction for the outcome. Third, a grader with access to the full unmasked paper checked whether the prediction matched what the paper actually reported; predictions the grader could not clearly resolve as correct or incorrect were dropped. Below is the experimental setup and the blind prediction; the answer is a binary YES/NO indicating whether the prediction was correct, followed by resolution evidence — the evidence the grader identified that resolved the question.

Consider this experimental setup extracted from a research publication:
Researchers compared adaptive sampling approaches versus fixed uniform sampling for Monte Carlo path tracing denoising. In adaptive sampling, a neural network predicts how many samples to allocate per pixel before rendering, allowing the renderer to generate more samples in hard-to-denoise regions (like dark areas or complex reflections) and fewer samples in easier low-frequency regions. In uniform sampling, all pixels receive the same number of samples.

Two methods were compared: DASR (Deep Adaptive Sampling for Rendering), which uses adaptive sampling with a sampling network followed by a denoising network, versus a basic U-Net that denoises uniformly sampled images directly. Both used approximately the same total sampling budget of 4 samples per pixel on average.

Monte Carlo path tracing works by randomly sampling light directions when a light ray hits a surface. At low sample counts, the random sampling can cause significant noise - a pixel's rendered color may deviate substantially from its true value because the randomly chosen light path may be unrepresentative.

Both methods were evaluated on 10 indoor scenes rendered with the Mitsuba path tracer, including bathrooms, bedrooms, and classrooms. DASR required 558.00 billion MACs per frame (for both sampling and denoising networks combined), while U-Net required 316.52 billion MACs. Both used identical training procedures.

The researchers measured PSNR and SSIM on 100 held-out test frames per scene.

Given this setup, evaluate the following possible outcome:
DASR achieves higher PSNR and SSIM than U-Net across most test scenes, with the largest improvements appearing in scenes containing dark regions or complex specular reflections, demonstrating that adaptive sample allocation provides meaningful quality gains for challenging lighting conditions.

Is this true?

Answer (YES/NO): NO